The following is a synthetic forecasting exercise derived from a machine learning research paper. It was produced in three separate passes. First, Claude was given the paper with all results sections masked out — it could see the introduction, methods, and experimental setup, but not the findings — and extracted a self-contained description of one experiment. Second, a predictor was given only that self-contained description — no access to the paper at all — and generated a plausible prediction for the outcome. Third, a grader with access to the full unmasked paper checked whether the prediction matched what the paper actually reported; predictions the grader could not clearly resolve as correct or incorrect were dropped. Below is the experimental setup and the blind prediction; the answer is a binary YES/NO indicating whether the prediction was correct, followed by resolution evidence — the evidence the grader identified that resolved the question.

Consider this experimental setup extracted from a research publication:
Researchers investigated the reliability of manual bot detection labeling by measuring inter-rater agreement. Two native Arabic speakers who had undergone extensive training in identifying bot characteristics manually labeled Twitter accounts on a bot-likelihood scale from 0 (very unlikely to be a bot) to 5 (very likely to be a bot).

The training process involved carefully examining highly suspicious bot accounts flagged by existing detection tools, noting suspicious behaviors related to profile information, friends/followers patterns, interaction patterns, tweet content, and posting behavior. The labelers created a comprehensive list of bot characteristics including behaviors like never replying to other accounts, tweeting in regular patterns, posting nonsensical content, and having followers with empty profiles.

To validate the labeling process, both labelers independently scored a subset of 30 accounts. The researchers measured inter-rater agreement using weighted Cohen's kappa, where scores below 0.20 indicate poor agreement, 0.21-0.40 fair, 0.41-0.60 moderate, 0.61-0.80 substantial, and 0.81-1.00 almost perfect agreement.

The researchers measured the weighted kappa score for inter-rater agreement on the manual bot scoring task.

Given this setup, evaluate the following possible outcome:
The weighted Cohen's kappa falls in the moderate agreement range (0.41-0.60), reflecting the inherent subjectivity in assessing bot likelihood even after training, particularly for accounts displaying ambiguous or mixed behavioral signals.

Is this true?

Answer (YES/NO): NO